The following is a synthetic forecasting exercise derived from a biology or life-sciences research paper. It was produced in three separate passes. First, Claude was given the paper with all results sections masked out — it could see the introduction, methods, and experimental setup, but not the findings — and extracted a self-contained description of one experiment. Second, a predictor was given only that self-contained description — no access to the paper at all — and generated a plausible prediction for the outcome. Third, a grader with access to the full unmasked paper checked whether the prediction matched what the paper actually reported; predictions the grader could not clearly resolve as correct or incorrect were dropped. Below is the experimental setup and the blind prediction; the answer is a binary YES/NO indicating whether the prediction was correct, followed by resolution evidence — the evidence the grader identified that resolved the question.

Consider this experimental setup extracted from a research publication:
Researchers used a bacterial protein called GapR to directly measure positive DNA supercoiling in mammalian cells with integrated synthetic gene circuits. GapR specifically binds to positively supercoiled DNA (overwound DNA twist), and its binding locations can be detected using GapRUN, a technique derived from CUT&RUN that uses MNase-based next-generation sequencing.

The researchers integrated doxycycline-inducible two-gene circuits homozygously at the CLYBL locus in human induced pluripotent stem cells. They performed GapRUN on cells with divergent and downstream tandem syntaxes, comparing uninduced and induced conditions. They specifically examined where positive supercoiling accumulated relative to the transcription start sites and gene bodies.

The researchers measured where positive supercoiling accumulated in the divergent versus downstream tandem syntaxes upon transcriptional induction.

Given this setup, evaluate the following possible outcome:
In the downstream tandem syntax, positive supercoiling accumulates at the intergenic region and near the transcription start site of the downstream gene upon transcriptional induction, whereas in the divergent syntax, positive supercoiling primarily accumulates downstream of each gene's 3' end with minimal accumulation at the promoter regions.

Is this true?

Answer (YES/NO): YES